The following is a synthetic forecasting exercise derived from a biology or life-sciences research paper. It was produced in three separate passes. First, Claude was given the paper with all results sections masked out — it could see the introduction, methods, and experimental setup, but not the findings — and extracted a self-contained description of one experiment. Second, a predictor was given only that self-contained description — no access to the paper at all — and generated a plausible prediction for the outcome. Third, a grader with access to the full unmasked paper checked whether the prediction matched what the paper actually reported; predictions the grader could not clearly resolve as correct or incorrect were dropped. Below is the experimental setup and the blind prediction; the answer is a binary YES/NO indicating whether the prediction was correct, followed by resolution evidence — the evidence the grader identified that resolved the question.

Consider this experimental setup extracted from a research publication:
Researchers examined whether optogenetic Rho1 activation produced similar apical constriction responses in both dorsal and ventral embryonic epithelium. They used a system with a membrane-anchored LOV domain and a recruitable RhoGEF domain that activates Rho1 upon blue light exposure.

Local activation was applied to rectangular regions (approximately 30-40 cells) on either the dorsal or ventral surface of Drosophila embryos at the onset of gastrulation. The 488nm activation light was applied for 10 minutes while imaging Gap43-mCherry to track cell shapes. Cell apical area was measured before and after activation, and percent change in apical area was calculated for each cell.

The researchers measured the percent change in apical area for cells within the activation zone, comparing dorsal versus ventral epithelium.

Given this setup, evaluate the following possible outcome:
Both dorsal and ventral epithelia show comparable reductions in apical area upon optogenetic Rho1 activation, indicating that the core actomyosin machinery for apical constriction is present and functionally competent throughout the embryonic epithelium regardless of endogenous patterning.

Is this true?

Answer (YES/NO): NO